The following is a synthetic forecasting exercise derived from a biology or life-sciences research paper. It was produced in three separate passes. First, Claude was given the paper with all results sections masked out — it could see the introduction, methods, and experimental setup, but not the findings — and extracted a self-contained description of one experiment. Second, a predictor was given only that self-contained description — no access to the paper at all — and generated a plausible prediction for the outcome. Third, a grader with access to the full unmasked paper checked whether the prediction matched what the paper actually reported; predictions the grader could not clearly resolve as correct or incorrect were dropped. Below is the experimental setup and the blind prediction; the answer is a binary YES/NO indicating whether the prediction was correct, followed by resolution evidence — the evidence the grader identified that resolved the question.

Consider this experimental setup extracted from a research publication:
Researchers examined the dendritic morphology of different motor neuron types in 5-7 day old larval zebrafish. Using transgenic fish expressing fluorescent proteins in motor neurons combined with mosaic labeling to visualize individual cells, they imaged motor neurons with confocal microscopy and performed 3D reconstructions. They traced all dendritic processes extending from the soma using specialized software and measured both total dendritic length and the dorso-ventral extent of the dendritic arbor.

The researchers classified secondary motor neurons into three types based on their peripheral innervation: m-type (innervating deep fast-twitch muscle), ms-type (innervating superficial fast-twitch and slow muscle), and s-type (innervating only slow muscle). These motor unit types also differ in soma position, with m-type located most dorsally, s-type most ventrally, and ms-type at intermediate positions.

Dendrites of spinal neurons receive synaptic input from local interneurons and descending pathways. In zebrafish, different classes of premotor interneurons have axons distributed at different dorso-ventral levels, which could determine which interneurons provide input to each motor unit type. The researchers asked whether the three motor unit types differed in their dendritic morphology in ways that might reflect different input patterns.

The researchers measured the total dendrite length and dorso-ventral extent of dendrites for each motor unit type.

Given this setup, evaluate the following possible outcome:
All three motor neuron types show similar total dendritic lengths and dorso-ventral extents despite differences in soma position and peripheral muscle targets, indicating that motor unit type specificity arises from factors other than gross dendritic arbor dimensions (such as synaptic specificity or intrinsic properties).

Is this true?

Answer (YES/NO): NO